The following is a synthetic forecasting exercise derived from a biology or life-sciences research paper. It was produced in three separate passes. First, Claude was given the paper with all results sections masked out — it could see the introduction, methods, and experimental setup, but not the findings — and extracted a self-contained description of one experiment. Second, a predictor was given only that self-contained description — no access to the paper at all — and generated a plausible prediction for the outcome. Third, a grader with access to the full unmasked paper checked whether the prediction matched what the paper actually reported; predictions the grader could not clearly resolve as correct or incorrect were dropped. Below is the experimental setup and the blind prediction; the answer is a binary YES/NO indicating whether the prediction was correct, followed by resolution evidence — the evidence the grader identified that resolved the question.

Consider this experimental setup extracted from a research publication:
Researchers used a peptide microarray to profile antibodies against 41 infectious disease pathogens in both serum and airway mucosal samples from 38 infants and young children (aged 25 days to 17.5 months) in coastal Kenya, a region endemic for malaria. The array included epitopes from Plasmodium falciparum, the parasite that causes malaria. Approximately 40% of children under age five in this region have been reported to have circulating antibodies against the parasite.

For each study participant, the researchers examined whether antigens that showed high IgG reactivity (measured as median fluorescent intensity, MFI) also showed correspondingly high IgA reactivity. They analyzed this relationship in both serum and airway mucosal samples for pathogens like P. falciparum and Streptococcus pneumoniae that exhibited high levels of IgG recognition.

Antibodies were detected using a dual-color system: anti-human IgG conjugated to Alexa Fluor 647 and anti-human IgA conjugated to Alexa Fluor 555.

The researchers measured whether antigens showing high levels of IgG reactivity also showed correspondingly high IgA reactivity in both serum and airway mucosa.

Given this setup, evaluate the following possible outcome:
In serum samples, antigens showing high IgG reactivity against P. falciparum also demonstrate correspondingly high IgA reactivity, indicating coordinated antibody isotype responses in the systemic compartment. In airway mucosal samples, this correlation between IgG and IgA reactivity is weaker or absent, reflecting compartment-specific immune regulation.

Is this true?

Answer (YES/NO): NO